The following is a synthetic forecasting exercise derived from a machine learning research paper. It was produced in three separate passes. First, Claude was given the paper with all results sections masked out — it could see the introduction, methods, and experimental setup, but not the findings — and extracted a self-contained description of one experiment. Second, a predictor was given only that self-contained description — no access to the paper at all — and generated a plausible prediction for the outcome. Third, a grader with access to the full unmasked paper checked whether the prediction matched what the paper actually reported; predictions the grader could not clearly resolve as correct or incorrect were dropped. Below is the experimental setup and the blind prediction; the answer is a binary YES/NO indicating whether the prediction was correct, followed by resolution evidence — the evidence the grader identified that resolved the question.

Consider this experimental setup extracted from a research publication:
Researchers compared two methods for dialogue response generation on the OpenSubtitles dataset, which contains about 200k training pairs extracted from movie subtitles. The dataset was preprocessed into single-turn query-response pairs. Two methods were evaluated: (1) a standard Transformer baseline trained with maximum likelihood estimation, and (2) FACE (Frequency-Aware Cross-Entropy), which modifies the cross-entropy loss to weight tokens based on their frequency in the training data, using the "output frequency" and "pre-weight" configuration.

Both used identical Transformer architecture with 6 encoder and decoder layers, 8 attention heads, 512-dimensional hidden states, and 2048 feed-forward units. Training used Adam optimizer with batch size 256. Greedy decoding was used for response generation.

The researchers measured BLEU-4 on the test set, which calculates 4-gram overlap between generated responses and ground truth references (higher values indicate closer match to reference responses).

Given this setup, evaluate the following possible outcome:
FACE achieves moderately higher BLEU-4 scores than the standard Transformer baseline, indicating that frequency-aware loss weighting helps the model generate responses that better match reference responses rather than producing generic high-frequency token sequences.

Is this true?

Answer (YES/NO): NO